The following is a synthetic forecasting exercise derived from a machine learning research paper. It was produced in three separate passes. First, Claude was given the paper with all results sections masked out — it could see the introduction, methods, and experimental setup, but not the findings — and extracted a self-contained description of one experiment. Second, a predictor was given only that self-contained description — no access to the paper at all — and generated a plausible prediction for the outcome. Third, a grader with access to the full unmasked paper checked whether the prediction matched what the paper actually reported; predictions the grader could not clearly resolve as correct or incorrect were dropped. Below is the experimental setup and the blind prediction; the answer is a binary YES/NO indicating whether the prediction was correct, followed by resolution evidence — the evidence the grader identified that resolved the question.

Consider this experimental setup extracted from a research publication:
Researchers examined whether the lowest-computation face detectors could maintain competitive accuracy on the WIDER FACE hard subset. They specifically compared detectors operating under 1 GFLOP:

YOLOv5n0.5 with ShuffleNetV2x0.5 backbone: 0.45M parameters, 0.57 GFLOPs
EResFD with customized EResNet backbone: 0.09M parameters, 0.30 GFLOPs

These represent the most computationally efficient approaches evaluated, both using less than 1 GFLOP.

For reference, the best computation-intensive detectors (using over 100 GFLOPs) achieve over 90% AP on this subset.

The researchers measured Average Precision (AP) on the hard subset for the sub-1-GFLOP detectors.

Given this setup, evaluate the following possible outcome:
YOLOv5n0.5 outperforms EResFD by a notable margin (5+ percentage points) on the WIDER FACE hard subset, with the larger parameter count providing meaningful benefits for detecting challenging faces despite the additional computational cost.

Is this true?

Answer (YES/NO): NO